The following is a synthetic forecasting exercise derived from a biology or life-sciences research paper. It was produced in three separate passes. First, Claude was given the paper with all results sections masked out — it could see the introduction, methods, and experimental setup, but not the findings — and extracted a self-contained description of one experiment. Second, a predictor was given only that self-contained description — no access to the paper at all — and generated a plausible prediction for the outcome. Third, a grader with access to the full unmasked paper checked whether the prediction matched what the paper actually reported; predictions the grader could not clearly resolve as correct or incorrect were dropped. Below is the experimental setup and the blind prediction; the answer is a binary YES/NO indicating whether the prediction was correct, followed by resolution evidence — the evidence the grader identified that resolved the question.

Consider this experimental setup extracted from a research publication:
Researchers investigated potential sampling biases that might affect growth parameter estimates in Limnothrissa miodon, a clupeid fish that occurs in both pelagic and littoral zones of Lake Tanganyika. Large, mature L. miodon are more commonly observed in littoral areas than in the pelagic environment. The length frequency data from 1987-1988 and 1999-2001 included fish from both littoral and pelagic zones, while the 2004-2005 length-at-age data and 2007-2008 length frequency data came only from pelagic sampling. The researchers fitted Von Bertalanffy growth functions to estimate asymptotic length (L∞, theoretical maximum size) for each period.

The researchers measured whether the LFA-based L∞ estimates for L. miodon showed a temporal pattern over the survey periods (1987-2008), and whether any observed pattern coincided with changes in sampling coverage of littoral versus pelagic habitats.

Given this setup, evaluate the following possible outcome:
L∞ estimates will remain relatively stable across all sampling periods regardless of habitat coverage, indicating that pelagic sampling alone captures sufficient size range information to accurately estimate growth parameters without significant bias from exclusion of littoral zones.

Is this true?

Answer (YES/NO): NO